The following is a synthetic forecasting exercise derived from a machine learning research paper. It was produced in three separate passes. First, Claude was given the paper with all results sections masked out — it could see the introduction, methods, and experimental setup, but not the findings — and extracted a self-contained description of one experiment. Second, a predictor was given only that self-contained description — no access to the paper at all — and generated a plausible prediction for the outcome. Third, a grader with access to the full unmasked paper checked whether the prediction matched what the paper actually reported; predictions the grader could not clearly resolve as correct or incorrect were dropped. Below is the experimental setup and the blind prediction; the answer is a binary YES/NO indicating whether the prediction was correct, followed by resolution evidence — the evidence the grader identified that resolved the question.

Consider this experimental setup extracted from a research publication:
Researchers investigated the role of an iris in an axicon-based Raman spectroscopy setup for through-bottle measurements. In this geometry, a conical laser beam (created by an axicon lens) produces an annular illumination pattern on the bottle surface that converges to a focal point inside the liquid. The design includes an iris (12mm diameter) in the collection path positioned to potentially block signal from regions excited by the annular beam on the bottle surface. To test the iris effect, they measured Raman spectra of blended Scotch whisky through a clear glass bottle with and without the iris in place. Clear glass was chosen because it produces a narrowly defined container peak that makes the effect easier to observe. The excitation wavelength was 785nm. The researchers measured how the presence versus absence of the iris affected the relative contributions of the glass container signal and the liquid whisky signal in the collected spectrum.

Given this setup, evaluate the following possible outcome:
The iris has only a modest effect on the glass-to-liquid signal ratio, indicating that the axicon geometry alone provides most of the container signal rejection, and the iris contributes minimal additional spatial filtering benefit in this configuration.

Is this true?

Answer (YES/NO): NO